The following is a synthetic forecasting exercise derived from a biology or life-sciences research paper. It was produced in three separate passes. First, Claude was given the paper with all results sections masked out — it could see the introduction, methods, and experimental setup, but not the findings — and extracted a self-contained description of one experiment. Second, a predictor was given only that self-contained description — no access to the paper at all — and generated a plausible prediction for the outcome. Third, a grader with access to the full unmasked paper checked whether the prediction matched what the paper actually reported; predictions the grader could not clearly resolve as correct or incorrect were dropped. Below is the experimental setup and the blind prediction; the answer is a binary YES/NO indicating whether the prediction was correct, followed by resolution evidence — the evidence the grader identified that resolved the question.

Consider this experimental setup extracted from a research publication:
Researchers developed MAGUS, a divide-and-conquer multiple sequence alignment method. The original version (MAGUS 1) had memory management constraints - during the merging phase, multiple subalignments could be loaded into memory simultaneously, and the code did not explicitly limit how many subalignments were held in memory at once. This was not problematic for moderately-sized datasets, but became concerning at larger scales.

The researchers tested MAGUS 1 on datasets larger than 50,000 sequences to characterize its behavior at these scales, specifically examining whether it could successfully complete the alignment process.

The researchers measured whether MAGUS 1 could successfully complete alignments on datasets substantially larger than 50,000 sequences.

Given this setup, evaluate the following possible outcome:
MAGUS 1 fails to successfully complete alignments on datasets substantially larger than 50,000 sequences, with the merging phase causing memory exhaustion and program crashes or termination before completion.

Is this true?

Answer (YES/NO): YES